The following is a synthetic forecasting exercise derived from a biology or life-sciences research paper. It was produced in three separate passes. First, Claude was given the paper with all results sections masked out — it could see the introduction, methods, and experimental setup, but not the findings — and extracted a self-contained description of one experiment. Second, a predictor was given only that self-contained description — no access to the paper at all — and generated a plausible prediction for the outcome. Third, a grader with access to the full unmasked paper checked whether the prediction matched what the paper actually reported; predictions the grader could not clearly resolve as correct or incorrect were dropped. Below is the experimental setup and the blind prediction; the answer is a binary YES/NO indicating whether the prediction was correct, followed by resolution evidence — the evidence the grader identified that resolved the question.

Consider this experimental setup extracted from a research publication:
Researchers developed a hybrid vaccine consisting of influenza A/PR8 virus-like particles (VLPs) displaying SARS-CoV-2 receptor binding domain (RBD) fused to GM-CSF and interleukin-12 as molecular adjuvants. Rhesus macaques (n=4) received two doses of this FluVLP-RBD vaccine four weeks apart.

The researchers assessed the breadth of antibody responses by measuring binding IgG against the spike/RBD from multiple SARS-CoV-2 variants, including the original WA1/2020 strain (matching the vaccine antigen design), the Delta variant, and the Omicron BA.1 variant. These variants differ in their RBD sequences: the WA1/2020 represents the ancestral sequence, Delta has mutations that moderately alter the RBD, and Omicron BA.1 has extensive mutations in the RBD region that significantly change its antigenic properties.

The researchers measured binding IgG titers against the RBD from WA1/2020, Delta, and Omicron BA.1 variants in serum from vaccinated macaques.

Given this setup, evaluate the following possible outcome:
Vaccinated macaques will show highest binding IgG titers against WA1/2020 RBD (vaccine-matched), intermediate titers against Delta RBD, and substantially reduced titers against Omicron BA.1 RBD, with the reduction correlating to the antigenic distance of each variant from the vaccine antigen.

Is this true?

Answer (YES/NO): NO